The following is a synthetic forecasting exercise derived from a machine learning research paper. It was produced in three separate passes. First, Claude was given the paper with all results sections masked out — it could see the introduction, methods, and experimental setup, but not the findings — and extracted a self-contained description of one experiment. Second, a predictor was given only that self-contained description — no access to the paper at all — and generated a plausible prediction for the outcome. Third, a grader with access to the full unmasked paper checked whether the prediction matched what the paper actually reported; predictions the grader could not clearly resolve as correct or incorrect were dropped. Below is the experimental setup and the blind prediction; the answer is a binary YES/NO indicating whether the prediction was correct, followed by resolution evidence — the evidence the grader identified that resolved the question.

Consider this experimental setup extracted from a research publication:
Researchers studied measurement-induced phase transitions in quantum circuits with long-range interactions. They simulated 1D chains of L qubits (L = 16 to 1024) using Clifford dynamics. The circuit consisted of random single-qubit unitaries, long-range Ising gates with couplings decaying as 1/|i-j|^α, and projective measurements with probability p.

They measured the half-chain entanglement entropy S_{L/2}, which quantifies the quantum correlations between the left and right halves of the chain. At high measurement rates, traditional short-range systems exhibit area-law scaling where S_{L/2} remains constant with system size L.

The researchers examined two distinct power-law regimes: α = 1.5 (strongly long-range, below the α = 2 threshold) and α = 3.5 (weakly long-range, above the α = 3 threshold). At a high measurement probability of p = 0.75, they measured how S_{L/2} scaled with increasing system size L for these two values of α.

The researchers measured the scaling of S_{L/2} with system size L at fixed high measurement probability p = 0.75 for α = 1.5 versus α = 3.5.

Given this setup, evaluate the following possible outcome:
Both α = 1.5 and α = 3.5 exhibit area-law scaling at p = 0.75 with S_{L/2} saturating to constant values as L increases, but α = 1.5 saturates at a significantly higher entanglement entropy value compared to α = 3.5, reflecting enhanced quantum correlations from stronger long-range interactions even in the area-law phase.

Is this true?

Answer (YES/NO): NO